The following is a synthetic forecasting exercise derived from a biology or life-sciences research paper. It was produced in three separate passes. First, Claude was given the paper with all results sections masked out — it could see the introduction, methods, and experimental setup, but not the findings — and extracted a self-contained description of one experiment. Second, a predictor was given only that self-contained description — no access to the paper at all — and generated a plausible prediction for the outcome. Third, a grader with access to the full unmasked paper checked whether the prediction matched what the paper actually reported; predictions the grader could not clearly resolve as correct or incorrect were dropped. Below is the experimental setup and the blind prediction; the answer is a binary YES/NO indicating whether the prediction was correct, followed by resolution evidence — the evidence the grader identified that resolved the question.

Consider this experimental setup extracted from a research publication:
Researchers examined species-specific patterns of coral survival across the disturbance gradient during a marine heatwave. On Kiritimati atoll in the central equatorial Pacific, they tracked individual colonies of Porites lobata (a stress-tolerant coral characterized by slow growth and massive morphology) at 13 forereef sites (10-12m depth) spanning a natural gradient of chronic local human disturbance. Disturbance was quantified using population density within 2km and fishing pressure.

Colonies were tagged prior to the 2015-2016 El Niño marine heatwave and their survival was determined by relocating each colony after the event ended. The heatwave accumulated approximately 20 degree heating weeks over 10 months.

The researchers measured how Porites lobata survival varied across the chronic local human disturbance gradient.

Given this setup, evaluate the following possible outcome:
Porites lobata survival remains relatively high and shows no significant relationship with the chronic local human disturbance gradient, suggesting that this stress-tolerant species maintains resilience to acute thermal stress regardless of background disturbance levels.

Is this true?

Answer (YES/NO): NO